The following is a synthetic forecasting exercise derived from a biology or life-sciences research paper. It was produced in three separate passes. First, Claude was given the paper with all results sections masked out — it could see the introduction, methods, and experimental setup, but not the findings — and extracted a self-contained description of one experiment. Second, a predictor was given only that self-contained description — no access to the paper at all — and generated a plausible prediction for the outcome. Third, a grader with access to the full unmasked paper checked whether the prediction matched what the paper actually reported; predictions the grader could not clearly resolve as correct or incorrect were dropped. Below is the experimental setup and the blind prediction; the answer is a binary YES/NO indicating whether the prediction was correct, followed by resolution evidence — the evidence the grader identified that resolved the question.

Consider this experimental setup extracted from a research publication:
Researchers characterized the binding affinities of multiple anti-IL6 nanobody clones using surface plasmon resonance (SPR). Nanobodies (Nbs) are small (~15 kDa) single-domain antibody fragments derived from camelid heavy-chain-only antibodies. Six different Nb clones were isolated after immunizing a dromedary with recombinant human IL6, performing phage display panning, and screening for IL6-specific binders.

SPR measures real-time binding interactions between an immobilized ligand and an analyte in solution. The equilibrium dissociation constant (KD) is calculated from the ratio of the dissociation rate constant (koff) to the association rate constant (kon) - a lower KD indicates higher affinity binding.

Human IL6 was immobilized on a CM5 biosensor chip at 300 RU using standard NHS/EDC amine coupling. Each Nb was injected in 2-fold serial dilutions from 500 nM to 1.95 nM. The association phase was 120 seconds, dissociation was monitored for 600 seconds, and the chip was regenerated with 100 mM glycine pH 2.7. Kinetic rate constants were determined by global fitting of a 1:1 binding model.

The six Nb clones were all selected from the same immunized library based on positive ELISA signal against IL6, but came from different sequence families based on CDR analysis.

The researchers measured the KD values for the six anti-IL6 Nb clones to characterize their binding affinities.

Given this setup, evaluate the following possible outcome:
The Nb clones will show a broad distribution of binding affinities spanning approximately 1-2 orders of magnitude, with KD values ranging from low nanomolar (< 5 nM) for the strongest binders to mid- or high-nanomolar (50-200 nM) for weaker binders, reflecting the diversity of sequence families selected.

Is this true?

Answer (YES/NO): NO